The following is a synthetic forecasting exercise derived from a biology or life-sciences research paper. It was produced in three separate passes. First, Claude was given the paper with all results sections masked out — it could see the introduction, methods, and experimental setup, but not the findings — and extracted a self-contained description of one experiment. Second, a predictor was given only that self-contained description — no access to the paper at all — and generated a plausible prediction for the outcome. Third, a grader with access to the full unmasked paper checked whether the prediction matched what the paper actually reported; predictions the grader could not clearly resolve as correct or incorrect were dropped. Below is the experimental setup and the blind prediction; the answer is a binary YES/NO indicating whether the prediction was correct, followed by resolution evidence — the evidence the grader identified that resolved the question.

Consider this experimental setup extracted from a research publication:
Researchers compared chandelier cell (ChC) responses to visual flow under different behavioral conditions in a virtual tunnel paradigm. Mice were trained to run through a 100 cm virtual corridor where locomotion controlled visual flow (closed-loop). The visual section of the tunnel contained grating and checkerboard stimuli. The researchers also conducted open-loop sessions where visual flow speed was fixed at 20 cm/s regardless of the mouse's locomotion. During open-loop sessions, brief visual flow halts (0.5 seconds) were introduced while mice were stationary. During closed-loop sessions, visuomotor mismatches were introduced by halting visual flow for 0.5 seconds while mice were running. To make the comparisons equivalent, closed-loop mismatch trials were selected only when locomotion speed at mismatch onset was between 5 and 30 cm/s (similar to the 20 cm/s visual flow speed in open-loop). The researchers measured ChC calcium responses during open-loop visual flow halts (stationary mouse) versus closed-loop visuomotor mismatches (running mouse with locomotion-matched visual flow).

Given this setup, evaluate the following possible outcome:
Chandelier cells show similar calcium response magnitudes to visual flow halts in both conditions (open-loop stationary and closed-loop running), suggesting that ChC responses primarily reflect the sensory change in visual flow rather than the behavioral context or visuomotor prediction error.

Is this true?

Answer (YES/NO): NO